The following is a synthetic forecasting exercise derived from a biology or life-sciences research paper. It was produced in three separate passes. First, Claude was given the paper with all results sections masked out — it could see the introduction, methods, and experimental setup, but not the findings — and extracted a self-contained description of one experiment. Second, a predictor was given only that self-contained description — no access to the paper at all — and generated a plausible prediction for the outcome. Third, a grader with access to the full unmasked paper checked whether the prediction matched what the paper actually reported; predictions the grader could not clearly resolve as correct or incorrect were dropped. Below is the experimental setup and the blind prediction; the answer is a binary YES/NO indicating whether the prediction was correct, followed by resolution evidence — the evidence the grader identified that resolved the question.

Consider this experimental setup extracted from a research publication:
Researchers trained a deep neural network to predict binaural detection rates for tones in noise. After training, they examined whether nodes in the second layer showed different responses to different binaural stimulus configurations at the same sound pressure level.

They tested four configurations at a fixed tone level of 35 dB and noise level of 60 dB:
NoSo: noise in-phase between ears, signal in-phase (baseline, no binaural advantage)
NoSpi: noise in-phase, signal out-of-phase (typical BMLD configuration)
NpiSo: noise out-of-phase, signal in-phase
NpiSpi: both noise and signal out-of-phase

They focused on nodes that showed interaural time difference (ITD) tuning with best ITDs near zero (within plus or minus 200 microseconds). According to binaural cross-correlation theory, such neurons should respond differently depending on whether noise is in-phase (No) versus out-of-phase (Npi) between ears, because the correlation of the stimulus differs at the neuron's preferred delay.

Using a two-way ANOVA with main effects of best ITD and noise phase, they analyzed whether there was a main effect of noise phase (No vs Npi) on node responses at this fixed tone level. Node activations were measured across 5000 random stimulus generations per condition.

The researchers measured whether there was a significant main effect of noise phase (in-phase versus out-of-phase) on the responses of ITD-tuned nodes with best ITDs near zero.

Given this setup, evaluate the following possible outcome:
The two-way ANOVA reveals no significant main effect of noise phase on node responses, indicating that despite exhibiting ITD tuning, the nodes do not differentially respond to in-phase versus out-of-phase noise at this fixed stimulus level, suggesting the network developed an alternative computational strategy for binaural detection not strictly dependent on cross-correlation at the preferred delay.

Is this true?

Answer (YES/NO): NO